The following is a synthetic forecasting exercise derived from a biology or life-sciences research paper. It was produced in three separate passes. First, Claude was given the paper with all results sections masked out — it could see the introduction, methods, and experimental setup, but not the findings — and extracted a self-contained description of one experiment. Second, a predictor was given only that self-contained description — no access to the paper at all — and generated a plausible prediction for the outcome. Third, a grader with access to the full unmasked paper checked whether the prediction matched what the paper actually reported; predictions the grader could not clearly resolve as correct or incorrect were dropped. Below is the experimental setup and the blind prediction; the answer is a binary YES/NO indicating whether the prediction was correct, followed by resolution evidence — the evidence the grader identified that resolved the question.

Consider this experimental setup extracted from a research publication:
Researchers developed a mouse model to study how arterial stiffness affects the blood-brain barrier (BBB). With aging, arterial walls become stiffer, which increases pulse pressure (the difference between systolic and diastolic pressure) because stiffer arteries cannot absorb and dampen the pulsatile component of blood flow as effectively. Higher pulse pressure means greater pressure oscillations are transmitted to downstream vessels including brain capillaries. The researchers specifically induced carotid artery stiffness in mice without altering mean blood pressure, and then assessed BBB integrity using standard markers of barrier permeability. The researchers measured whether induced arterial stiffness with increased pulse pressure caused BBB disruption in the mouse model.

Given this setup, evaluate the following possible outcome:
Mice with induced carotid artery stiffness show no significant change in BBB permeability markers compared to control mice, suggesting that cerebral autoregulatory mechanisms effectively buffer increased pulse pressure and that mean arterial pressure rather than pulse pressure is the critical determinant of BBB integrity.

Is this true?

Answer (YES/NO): NO